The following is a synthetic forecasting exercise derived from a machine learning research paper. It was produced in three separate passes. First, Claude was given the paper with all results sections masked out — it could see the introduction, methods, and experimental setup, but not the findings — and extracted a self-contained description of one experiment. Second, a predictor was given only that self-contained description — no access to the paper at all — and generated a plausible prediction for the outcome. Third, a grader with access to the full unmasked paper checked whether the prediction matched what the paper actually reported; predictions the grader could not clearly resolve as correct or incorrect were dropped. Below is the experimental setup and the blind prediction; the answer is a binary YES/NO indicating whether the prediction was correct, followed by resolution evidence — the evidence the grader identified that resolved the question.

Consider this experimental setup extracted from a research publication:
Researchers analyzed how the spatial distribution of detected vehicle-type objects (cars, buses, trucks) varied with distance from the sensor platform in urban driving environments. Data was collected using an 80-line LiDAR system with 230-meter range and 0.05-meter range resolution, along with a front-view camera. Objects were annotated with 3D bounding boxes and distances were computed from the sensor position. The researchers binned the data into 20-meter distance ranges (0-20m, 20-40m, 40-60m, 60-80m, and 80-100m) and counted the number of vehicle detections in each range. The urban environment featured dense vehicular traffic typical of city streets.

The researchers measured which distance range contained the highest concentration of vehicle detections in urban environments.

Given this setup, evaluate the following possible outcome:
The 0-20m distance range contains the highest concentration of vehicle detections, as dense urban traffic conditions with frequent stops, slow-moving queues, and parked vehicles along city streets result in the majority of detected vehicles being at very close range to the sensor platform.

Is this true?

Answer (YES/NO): NO